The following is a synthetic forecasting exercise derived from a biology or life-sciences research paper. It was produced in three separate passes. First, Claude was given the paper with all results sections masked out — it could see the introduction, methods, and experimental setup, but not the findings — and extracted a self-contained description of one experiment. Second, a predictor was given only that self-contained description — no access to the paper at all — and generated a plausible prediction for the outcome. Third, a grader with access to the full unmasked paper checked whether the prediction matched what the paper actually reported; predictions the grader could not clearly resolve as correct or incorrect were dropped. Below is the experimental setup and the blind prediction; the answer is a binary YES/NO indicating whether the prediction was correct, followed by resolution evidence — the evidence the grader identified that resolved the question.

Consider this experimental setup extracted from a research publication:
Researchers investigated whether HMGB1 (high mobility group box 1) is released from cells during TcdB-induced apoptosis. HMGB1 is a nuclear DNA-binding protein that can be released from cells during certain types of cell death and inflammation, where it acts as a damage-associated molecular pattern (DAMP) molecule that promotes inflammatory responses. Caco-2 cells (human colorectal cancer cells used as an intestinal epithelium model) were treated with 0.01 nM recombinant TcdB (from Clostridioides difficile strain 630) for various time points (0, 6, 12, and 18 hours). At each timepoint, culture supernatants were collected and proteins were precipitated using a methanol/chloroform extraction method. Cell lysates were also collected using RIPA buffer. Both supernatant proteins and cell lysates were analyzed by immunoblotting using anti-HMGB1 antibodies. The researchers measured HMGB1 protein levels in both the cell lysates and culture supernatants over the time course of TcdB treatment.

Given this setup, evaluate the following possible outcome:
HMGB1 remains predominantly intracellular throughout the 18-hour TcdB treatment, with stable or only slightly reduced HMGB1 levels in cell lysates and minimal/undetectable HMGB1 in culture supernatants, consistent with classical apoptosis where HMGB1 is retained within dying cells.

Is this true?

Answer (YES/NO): NO